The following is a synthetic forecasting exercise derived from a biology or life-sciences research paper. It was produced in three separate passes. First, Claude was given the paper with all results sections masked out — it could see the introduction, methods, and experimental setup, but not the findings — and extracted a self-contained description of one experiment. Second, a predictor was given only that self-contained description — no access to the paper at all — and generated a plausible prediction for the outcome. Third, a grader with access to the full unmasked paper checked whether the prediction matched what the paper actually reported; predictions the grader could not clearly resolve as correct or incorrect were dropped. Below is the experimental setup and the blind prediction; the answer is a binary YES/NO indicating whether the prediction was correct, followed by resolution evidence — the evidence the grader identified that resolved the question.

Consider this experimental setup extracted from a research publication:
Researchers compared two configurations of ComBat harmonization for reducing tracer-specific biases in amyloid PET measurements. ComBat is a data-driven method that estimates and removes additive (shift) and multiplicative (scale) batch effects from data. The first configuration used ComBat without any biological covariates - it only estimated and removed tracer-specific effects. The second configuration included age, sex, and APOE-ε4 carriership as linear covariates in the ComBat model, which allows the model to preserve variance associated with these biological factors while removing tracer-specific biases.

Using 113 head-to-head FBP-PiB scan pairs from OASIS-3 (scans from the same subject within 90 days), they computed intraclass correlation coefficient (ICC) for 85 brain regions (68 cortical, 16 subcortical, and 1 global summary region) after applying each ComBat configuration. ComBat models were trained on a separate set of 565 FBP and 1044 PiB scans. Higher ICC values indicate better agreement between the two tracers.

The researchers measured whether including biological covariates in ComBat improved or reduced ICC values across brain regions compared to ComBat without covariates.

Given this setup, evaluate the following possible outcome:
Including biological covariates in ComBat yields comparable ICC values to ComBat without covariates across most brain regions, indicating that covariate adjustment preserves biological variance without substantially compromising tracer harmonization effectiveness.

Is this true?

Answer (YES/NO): NO